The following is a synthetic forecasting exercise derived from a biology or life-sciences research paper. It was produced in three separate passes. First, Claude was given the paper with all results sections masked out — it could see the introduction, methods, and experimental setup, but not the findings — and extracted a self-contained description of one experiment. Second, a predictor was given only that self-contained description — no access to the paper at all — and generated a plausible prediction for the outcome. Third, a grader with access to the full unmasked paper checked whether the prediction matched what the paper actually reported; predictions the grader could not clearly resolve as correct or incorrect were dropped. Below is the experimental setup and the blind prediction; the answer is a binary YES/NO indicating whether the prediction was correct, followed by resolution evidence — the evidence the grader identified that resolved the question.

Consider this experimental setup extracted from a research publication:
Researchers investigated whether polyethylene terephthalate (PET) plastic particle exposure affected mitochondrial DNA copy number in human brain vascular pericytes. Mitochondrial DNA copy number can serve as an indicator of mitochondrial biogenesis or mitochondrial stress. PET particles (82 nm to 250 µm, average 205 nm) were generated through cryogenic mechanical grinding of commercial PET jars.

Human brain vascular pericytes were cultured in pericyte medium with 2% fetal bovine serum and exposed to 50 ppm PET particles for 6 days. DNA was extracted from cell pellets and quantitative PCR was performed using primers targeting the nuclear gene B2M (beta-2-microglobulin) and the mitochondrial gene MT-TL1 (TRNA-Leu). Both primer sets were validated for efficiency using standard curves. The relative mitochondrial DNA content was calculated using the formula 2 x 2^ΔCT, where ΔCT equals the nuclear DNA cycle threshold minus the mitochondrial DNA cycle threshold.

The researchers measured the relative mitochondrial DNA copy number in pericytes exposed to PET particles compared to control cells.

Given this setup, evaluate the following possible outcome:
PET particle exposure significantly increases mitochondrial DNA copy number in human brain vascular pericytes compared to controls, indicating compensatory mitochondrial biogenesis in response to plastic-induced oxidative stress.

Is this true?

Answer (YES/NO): NO